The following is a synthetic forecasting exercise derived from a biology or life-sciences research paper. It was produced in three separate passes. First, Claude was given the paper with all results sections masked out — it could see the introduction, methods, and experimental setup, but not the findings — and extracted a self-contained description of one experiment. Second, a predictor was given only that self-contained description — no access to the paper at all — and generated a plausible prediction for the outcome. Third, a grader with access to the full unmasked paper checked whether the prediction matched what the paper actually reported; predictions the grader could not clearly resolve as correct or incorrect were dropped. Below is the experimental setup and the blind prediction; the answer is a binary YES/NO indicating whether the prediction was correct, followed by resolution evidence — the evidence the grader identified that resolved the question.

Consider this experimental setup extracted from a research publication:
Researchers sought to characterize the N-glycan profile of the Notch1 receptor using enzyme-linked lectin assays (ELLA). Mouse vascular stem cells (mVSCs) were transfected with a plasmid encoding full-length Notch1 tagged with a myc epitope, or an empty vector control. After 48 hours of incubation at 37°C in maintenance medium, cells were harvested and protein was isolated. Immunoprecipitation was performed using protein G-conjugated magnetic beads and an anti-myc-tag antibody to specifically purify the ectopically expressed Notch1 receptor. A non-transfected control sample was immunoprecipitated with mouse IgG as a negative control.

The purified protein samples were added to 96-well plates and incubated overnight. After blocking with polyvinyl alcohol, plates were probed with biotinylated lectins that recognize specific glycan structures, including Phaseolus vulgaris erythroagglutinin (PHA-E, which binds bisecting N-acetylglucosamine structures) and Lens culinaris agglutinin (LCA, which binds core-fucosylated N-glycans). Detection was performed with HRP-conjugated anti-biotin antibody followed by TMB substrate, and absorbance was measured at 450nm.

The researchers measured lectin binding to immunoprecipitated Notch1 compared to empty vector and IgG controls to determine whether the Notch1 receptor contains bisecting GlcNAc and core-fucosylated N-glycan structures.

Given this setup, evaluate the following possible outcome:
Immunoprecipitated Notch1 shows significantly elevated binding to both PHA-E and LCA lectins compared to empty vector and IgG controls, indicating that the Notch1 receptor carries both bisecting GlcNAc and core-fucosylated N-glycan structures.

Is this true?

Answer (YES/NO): YES